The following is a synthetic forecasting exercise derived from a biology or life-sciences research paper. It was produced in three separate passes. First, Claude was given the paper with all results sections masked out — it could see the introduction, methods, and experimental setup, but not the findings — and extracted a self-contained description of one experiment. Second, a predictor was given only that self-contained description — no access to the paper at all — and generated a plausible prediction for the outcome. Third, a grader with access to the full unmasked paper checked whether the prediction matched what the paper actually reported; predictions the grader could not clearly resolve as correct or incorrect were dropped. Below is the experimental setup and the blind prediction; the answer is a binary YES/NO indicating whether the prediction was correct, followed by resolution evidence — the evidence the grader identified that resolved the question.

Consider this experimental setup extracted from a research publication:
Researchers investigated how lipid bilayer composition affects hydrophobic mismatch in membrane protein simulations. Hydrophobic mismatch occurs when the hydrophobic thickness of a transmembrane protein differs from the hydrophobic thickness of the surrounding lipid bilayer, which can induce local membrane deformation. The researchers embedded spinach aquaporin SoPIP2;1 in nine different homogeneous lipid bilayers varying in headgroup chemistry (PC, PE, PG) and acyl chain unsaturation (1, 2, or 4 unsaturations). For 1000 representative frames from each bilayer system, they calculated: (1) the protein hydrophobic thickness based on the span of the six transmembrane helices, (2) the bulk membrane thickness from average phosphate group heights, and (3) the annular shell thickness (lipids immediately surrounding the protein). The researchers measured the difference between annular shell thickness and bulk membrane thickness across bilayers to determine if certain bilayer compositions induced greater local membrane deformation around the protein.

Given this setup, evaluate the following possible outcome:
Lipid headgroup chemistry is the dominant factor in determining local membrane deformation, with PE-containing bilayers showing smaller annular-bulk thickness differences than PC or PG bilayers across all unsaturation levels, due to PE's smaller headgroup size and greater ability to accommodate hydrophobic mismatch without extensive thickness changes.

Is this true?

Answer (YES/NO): NO